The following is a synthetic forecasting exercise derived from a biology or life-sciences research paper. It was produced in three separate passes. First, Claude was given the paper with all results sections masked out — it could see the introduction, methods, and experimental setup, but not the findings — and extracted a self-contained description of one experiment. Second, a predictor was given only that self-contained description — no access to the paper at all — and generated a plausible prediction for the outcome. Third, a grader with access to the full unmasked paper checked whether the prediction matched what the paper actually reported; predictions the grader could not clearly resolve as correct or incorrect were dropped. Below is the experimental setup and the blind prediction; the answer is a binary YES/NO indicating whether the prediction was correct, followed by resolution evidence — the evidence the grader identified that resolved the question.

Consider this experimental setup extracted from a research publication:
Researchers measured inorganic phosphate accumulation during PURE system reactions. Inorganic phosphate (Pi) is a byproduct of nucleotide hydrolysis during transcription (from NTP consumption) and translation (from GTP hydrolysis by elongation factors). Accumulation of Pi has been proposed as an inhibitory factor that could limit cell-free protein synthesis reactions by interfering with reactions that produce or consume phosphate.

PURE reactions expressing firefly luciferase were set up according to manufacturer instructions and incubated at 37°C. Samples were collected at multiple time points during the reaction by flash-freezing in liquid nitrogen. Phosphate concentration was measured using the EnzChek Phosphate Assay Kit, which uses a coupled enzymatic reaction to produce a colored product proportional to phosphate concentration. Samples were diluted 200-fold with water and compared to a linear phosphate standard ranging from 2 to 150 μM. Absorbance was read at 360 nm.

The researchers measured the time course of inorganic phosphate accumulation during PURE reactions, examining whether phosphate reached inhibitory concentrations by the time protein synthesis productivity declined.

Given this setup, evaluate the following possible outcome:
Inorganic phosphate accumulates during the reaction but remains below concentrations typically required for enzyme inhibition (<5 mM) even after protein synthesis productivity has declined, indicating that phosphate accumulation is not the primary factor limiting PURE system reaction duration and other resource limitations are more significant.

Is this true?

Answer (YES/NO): NO